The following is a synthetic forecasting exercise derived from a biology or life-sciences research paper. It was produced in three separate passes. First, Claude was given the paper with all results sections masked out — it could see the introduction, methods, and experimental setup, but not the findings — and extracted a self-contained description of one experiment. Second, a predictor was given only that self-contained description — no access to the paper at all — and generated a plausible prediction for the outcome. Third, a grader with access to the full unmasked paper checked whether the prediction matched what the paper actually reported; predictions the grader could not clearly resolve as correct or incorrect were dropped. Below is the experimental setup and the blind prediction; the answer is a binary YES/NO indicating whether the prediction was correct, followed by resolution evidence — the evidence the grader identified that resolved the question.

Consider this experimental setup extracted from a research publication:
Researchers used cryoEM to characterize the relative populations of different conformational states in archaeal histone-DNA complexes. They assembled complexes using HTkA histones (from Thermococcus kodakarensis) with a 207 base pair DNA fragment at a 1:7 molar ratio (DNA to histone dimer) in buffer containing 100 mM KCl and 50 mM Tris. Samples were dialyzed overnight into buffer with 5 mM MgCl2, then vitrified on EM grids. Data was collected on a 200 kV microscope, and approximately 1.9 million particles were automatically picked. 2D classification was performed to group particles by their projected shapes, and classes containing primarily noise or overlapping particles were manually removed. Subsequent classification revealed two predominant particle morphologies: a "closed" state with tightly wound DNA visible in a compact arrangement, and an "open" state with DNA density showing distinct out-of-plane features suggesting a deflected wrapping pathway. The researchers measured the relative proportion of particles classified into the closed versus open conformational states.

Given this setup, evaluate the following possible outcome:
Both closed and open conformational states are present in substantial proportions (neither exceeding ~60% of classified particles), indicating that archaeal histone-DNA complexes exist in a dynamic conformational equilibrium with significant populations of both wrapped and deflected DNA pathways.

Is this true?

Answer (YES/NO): NO